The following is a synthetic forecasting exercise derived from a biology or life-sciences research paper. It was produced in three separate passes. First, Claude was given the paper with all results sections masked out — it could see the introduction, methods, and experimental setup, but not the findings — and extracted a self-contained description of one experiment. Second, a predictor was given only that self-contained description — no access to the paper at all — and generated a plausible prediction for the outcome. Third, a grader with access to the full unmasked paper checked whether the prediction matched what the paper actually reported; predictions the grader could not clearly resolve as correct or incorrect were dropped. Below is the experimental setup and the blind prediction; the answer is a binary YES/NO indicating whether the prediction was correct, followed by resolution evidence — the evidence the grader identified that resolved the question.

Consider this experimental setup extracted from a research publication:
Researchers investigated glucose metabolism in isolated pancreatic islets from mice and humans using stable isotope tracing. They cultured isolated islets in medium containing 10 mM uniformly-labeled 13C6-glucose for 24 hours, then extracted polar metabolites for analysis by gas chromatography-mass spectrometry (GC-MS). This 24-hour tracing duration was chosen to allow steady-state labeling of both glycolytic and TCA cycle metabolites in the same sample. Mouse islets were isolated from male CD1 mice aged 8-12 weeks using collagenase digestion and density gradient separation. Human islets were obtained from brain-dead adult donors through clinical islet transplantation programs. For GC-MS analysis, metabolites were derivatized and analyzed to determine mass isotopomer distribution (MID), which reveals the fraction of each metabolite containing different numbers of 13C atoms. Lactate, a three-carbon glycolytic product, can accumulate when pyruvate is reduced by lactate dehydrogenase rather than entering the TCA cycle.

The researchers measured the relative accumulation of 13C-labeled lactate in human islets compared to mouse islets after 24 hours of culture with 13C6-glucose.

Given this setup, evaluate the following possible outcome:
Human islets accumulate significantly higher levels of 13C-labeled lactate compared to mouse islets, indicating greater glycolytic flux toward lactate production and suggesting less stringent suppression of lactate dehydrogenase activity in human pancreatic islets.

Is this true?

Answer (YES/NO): YES